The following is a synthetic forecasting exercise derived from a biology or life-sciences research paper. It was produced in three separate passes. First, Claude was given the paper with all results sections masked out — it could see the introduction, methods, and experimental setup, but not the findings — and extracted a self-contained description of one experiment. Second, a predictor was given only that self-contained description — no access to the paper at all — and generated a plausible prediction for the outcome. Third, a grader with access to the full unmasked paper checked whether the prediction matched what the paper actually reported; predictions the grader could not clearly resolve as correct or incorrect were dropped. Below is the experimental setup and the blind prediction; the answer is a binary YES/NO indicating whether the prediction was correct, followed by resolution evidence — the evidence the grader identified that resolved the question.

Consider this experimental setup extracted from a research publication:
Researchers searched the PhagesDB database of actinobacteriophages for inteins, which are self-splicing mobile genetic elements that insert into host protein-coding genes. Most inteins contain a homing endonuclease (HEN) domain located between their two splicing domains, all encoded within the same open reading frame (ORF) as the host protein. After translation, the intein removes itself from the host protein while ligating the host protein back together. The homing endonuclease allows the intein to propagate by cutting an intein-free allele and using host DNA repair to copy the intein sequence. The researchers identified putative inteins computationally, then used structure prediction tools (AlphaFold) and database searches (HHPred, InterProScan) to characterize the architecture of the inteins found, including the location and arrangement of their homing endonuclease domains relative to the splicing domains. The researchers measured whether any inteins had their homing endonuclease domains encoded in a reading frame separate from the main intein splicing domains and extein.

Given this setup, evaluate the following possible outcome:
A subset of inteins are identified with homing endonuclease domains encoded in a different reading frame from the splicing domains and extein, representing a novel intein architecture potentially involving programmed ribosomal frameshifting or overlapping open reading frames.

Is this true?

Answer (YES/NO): YES